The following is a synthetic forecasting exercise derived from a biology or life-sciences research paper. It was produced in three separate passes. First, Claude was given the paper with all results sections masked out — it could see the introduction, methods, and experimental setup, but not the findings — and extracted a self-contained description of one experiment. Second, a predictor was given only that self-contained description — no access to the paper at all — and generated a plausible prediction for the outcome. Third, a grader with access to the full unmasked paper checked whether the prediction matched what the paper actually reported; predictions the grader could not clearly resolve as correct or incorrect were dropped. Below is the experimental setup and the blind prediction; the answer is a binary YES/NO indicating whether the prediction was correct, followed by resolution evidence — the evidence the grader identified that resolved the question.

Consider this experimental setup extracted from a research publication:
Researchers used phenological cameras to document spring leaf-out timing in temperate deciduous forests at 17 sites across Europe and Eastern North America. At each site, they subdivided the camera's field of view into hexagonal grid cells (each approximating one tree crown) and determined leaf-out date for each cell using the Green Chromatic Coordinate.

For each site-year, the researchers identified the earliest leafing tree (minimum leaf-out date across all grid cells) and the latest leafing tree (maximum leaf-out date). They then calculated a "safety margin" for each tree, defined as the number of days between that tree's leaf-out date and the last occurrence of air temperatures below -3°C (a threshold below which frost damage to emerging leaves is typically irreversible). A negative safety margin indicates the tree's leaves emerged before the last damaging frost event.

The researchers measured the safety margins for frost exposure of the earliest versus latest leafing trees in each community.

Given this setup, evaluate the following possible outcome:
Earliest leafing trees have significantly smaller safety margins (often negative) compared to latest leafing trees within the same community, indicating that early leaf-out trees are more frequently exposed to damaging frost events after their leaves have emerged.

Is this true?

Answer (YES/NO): NO